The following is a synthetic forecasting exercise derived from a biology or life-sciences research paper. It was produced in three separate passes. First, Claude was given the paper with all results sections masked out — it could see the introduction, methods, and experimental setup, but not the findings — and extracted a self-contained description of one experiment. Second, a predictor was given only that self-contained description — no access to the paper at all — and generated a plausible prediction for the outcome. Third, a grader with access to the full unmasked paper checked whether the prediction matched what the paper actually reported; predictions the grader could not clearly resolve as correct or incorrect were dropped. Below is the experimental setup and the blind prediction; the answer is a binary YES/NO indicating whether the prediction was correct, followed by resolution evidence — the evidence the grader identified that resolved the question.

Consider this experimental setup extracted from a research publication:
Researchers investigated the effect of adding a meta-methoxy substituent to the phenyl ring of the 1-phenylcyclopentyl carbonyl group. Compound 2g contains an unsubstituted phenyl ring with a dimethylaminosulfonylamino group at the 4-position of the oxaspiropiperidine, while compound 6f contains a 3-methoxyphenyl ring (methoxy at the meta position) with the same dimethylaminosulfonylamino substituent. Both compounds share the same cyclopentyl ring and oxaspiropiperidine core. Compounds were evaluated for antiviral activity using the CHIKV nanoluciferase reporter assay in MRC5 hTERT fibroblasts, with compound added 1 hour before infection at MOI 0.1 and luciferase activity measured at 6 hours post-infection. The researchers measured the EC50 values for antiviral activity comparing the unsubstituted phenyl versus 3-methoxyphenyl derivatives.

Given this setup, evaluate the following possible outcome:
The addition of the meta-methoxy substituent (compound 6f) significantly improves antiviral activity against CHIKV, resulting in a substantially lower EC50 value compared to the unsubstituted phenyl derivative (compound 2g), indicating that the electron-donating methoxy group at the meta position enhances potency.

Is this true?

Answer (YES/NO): NO